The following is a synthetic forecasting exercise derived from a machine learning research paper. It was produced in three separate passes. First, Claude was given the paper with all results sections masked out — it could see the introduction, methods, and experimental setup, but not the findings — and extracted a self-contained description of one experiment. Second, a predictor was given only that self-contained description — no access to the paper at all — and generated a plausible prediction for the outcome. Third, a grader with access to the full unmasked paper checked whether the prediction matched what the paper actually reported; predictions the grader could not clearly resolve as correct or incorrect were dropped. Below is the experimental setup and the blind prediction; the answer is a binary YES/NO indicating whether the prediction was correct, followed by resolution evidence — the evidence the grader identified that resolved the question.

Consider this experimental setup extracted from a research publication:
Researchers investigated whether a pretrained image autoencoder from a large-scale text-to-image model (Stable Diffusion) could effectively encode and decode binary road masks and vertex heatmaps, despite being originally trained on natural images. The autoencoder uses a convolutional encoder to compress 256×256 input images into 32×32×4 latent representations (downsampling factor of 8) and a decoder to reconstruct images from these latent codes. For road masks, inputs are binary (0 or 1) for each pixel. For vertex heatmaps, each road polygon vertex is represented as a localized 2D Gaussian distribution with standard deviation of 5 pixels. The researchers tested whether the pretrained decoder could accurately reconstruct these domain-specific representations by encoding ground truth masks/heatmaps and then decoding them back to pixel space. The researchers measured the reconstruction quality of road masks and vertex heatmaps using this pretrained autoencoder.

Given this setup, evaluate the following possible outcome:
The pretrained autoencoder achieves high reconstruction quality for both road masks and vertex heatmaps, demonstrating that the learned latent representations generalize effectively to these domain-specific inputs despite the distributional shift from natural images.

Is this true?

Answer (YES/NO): YES